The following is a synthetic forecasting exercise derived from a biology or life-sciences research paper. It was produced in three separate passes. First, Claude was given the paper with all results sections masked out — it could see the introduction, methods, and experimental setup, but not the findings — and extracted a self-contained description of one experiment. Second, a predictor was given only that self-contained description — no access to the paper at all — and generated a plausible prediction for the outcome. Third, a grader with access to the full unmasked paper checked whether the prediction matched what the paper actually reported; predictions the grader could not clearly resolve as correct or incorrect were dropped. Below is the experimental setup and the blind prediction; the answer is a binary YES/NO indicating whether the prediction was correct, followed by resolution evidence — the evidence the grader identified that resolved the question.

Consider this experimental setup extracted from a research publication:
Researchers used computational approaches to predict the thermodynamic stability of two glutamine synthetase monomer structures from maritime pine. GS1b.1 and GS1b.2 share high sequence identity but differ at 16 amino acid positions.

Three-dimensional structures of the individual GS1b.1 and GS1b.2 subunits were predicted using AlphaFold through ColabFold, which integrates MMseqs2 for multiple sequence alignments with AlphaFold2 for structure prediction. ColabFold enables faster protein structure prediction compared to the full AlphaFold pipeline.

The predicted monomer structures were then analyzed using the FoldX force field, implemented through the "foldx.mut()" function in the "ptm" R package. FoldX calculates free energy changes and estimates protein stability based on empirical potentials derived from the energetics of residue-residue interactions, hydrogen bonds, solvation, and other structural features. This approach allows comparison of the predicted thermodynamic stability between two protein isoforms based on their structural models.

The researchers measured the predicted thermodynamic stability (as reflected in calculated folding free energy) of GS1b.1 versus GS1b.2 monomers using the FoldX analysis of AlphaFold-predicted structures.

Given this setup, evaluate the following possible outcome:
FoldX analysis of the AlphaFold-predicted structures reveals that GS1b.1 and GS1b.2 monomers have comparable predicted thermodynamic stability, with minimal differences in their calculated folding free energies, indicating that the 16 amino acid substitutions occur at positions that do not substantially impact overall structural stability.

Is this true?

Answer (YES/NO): NO